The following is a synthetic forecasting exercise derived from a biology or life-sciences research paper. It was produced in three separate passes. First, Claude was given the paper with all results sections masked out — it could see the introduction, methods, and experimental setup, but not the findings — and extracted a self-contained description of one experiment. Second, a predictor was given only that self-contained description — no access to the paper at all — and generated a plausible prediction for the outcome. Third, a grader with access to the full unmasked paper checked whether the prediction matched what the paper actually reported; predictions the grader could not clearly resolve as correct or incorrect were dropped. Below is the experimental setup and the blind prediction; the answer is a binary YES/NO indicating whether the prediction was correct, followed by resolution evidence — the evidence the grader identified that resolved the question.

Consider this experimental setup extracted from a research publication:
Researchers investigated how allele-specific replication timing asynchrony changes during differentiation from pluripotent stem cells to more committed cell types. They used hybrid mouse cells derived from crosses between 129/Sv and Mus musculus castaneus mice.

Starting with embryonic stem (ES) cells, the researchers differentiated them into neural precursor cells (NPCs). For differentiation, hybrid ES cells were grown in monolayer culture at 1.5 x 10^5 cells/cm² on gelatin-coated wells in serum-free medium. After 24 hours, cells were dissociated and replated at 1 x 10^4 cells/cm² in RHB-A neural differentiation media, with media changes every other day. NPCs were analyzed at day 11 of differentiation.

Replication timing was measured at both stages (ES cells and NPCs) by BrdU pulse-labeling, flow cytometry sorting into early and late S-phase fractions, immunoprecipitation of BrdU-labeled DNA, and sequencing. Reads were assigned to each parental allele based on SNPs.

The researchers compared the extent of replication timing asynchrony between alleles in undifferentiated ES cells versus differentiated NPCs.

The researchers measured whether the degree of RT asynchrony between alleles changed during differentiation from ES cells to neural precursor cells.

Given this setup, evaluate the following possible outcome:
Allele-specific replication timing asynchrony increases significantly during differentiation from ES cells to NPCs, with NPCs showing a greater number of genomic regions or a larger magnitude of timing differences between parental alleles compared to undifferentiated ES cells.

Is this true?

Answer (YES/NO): NO